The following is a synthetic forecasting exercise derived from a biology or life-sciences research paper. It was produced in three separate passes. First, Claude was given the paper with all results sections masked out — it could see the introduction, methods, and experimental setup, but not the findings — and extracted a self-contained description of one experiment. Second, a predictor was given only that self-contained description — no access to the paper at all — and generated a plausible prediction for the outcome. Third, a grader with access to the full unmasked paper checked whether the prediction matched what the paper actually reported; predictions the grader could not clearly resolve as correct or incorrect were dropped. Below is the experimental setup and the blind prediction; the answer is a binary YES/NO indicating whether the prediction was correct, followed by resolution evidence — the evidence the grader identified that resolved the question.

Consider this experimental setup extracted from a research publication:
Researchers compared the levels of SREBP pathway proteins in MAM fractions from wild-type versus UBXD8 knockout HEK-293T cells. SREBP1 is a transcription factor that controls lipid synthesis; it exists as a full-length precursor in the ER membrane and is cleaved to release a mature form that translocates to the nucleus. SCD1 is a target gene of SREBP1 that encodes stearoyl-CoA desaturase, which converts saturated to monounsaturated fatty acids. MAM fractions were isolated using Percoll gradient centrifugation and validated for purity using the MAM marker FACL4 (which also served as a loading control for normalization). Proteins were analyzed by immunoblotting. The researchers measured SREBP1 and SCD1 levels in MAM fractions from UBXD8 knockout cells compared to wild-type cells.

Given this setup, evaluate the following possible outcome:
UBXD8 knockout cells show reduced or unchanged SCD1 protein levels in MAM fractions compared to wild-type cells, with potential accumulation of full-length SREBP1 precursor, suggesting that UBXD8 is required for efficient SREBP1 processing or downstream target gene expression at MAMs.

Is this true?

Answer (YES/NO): YES